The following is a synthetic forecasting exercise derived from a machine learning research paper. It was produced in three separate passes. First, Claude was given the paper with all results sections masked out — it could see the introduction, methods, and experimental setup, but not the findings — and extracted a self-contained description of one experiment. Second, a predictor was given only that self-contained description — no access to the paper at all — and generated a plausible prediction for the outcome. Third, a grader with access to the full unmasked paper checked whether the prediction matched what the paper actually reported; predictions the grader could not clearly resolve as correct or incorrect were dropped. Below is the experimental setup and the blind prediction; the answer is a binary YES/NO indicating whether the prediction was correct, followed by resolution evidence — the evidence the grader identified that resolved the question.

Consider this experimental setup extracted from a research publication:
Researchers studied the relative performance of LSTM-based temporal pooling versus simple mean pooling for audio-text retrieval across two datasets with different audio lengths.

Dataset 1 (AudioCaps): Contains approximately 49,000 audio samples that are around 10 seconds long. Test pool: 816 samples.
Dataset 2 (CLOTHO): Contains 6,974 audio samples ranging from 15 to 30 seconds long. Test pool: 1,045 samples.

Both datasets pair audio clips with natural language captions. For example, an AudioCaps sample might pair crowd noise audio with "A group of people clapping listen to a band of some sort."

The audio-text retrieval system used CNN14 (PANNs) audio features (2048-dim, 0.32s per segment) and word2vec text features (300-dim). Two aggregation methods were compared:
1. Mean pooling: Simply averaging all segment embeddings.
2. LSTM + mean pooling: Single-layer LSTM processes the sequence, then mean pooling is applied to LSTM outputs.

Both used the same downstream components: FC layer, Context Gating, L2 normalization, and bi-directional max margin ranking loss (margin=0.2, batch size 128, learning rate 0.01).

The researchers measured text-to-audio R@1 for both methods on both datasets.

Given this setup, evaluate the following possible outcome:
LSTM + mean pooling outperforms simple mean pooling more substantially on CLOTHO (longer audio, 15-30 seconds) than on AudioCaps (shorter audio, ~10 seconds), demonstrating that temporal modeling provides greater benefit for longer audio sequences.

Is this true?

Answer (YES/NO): NO